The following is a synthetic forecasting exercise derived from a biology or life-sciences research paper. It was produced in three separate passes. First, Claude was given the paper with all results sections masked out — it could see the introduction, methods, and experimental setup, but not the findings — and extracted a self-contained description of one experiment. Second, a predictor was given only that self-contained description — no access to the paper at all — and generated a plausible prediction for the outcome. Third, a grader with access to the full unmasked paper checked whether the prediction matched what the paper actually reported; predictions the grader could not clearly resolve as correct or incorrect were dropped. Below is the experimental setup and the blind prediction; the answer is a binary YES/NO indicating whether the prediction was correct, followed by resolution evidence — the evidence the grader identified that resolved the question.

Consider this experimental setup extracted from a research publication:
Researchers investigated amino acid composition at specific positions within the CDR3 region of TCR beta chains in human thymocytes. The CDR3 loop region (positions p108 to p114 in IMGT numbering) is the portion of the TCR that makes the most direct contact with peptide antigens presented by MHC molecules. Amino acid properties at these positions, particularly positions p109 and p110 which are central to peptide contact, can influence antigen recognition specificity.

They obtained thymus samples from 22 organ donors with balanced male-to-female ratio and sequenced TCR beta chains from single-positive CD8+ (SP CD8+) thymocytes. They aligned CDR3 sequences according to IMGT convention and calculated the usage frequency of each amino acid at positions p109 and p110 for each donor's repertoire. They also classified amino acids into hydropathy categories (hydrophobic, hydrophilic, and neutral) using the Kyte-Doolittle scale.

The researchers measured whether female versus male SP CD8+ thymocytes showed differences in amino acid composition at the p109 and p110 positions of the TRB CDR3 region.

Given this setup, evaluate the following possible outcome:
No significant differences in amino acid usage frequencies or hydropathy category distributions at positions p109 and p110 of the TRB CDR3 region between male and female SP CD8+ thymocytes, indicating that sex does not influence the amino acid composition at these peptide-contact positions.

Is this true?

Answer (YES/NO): YES